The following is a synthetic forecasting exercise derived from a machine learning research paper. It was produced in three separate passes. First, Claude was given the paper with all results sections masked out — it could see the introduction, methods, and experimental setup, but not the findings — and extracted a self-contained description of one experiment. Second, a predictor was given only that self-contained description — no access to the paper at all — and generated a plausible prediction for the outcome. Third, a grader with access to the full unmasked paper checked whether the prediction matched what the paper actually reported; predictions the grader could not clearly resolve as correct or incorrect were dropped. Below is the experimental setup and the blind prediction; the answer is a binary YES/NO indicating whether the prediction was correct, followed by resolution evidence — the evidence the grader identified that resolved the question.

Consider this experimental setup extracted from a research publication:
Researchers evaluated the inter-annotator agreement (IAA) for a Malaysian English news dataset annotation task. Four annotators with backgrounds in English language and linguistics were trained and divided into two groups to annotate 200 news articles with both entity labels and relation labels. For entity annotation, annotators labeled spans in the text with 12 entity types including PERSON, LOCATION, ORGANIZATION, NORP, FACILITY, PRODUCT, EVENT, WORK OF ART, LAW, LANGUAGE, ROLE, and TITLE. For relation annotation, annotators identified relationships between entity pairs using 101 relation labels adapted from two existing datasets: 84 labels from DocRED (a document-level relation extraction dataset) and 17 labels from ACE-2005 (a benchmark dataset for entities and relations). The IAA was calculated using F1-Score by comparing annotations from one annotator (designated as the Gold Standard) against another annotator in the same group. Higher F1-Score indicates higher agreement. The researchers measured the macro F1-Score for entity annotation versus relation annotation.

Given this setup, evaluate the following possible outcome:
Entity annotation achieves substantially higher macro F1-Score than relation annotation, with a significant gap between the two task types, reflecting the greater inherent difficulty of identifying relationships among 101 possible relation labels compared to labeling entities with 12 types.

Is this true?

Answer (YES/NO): YES